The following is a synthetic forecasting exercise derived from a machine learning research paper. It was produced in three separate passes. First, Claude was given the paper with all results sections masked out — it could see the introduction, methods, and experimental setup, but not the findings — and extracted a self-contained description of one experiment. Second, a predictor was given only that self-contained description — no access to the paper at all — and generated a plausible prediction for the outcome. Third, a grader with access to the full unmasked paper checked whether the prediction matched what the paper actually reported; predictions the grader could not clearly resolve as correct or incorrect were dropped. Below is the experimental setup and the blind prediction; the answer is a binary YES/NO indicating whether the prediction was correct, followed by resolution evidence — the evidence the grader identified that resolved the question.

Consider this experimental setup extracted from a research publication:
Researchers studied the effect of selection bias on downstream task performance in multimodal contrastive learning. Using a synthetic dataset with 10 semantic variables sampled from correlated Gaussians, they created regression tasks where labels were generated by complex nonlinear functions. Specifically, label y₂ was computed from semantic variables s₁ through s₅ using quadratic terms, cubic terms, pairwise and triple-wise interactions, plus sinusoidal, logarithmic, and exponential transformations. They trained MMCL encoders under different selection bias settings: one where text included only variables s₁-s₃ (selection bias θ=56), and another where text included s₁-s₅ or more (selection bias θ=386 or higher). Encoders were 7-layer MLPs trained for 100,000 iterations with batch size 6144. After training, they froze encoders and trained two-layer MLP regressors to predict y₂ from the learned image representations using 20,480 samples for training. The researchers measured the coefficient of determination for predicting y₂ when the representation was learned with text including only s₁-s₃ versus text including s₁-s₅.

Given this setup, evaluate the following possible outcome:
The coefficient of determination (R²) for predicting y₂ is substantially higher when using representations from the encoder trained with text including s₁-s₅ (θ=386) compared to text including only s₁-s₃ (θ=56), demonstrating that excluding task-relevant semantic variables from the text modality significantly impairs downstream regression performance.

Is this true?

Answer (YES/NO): YES